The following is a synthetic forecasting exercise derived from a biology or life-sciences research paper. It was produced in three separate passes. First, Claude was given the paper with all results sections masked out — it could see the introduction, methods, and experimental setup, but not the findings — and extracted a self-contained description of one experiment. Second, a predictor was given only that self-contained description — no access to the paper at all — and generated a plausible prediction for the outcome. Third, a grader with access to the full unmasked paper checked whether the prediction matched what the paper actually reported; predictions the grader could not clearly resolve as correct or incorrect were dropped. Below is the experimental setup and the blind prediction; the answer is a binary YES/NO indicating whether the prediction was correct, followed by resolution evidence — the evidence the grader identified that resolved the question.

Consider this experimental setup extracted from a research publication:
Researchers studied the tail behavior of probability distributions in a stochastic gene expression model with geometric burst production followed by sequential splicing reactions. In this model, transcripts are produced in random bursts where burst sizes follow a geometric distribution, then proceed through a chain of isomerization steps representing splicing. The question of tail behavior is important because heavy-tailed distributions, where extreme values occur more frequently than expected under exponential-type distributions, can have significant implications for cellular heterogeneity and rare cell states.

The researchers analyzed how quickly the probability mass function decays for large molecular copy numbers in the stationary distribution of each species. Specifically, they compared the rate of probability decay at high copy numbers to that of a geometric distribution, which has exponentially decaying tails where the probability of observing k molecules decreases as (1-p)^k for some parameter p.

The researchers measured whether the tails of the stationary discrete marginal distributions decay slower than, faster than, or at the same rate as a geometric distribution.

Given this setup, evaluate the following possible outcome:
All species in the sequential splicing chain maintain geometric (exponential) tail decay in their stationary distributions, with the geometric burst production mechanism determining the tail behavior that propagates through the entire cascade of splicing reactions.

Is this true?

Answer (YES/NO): NO